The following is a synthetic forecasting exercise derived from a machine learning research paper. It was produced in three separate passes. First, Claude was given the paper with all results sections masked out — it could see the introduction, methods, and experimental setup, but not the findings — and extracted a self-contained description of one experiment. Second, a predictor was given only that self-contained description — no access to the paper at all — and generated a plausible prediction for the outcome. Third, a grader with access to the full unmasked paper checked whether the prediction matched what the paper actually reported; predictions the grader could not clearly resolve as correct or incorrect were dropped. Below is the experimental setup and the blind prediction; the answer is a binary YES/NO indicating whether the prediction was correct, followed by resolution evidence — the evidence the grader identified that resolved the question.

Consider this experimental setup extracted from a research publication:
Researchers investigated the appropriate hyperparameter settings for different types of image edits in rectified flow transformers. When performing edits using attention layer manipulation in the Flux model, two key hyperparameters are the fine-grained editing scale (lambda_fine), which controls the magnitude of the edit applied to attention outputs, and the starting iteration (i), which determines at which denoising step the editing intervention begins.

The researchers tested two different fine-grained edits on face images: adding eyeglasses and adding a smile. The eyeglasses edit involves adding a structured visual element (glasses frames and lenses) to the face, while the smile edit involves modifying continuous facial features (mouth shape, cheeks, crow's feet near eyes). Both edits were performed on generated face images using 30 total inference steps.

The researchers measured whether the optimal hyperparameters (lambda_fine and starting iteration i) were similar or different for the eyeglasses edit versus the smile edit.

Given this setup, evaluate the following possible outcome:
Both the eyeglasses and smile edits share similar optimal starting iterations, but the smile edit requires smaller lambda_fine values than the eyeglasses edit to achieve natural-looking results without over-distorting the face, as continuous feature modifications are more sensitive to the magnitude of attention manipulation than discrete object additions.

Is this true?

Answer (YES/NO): NO